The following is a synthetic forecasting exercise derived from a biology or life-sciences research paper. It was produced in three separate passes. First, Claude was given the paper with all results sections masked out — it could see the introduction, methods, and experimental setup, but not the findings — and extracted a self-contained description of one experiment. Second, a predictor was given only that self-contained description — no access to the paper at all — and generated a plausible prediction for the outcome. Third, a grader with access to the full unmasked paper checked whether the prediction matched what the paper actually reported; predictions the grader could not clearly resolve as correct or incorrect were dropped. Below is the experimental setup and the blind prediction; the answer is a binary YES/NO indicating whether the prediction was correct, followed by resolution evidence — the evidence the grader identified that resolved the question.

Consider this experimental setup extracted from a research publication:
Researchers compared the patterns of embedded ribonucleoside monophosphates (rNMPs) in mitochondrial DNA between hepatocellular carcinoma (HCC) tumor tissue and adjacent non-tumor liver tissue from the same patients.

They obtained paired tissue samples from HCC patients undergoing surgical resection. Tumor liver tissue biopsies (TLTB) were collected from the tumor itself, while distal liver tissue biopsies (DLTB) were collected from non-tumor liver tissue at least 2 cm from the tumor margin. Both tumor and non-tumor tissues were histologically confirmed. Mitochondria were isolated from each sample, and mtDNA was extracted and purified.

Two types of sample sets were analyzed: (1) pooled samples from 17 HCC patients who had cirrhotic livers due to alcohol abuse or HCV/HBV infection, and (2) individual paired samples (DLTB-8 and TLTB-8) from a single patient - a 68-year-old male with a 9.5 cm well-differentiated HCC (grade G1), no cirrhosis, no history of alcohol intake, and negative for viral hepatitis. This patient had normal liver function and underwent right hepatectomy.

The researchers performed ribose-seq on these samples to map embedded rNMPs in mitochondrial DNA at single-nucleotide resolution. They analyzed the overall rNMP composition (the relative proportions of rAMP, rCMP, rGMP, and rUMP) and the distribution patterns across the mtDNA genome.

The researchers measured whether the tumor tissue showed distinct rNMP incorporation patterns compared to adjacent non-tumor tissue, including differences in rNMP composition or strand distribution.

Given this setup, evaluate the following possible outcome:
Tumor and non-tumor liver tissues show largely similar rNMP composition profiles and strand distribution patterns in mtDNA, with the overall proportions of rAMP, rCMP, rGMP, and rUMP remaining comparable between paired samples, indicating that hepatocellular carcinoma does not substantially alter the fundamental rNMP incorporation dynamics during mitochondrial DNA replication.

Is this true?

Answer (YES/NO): YES